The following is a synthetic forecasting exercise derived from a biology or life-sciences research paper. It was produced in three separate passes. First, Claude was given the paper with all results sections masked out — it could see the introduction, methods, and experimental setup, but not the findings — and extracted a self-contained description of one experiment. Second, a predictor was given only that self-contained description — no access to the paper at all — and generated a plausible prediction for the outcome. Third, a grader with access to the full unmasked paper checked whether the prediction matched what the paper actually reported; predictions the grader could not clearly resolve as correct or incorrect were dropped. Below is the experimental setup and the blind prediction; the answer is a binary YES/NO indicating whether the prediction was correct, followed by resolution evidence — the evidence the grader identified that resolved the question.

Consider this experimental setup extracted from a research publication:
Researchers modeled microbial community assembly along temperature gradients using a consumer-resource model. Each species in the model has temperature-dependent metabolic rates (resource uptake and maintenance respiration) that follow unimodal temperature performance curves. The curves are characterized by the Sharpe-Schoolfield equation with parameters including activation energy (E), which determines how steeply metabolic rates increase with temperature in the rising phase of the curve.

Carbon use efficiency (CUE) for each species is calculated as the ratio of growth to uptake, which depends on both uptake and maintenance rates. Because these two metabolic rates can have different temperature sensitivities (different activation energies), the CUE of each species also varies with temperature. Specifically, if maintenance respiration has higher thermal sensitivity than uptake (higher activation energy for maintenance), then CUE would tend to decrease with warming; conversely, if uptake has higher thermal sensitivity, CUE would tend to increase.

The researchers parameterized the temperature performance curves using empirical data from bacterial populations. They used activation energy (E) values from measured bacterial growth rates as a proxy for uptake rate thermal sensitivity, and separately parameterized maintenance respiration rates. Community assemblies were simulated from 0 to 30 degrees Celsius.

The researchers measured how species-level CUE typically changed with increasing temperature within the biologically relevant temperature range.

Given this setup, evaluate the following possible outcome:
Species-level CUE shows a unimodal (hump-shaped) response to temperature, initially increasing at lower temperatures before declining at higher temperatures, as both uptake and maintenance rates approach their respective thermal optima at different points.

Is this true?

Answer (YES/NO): NO